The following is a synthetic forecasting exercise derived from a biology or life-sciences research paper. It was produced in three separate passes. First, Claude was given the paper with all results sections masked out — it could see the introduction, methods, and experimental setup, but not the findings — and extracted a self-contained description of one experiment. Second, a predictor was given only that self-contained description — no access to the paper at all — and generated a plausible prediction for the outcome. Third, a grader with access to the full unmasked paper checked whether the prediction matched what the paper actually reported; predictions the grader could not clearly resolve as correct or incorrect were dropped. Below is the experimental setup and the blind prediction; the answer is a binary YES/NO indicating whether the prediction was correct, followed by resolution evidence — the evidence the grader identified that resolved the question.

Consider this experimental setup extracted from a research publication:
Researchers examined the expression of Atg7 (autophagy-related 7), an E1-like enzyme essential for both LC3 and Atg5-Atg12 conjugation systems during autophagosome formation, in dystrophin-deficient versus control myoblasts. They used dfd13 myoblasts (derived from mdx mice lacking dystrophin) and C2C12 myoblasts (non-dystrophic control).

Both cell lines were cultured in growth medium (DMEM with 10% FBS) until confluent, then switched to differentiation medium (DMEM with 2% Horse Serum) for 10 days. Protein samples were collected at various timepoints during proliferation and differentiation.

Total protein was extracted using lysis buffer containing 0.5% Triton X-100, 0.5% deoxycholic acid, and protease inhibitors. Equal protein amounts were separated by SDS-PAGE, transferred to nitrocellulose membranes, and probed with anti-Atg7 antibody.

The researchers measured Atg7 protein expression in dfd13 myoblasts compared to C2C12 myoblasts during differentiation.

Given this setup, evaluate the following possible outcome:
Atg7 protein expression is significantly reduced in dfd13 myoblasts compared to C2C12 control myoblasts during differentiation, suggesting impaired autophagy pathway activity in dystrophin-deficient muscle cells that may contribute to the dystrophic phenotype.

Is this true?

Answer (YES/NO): NO